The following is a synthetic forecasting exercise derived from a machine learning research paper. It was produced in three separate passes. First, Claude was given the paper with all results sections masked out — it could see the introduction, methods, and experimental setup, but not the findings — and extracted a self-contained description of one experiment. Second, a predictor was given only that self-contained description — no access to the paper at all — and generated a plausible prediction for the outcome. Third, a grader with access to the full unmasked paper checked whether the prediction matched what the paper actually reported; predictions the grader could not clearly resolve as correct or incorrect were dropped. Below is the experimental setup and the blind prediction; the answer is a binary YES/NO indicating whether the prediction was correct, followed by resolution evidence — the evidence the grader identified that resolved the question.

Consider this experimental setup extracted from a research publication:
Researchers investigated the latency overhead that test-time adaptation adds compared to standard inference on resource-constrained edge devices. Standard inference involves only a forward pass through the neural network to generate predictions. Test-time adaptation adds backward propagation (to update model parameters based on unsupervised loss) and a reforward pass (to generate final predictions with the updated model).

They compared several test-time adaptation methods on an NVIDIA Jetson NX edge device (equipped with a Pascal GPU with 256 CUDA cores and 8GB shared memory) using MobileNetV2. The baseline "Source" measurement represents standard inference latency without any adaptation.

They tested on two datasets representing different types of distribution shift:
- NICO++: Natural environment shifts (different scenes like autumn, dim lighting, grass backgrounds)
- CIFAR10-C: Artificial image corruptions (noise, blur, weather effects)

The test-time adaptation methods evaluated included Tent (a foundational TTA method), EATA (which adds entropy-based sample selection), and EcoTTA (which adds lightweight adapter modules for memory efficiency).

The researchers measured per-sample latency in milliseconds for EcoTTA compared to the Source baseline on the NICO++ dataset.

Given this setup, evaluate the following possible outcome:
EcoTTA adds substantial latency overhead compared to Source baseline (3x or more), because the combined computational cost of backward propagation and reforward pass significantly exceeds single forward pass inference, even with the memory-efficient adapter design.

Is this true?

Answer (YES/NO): YES